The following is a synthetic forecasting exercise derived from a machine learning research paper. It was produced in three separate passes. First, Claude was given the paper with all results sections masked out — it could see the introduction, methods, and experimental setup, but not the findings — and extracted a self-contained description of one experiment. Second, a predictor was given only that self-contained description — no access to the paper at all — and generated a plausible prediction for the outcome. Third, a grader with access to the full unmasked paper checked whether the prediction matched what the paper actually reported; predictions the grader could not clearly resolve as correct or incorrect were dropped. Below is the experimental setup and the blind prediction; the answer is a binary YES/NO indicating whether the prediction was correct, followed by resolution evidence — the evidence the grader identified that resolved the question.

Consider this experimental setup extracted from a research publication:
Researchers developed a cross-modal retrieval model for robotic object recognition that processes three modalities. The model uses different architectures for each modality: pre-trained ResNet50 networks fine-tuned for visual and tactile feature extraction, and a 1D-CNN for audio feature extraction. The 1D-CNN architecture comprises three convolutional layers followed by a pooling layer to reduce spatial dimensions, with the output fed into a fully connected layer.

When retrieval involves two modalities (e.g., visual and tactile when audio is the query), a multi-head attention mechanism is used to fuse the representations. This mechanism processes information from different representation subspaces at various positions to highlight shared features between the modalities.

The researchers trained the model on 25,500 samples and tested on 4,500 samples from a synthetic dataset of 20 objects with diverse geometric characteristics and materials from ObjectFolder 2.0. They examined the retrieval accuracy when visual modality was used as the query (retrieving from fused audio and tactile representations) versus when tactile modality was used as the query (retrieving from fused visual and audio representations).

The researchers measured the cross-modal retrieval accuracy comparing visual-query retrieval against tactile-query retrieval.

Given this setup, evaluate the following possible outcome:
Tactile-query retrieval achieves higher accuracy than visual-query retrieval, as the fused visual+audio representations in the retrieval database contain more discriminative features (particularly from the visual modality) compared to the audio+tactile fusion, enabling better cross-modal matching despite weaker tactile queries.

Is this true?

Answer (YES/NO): NO